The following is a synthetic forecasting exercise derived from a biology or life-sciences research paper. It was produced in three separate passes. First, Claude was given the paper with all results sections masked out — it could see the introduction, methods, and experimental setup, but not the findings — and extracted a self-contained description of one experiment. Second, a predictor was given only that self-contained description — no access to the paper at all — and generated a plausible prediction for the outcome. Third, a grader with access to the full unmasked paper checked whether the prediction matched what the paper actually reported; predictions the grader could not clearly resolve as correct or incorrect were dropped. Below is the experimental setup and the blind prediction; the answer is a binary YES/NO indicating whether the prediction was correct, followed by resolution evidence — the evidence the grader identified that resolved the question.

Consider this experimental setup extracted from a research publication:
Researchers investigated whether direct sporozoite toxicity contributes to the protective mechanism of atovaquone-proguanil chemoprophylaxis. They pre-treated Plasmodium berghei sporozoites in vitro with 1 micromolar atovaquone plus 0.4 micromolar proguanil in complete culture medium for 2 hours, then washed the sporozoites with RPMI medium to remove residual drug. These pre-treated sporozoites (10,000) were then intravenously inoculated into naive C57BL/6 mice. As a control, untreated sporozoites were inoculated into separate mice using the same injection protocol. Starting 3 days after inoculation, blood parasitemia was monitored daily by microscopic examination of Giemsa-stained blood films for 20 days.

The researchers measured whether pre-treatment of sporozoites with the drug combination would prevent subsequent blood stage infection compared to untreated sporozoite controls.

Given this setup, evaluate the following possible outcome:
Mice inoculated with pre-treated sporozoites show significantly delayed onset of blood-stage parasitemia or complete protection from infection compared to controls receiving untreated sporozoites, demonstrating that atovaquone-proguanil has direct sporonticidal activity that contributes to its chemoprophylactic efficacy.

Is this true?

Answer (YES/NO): NO